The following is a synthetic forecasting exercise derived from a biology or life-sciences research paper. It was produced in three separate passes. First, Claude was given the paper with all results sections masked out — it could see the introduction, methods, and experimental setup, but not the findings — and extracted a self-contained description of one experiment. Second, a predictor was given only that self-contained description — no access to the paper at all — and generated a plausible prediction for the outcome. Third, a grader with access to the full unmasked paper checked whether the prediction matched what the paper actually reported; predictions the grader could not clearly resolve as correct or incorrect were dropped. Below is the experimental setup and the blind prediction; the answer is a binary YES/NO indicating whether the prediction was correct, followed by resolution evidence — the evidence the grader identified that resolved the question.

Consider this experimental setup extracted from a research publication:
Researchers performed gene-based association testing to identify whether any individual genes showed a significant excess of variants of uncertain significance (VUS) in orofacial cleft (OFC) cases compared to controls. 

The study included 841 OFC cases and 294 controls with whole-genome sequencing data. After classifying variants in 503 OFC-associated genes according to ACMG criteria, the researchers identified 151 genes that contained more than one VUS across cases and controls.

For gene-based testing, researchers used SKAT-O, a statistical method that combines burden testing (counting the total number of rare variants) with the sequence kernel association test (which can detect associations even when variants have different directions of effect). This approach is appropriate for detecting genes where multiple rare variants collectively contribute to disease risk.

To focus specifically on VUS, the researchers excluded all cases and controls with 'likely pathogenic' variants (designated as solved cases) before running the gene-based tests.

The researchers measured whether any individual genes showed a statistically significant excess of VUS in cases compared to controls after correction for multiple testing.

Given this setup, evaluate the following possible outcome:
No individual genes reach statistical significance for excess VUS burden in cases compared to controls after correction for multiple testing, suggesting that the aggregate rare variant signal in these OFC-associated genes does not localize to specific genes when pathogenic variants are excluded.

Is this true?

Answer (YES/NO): YES